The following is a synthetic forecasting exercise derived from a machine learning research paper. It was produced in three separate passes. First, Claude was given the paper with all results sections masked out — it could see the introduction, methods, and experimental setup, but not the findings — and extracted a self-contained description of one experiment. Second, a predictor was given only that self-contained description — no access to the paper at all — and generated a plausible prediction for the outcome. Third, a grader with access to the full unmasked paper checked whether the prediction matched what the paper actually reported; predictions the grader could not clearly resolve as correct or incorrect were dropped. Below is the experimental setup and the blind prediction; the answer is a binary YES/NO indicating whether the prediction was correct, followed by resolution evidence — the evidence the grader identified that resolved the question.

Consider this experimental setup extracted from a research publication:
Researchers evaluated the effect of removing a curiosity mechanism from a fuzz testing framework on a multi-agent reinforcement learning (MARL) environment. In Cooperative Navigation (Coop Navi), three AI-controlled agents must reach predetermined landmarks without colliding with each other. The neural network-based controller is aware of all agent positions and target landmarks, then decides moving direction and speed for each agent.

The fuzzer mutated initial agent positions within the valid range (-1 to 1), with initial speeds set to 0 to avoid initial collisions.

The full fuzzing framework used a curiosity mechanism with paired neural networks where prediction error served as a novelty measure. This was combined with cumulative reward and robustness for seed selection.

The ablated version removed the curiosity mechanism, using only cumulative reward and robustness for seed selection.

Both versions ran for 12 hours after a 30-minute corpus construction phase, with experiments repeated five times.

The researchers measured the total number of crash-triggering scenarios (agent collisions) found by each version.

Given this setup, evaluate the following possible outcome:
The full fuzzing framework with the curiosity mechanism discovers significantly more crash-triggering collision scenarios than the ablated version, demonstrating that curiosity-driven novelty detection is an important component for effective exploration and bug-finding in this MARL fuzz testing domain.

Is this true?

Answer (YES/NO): YES